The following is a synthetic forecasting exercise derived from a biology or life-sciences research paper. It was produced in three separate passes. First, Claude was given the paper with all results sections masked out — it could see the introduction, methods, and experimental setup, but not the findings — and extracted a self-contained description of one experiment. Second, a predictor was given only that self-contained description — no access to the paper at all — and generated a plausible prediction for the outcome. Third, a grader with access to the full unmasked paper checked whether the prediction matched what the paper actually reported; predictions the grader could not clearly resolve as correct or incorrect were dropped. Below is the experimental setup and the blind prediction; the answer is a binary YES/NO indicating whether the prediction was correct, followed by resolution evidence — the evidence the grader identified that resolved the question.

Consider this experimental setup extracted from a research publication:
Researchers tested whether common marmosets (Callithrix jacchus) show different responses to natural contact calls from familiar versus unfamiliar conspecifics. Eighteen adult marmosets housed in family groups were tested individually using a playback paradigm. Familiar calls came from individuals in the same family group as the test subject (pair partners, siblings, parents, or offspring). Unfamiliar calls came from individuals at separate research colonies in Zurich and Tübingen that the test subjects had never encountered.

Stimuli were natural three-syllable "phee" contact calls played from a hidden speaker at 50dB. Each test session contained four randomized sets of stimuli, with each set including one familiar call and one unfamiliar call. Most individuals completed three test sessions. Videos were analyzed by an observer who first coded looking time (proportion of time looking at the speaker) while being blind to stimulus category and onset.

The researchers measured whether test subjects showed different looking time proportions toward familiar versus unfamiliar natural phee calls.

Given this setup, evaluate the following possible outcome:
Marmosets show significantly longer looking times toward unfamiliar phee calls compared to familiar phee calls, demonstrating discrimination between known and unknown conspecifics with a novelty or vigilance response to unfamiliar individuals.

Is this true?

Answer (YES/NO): NO